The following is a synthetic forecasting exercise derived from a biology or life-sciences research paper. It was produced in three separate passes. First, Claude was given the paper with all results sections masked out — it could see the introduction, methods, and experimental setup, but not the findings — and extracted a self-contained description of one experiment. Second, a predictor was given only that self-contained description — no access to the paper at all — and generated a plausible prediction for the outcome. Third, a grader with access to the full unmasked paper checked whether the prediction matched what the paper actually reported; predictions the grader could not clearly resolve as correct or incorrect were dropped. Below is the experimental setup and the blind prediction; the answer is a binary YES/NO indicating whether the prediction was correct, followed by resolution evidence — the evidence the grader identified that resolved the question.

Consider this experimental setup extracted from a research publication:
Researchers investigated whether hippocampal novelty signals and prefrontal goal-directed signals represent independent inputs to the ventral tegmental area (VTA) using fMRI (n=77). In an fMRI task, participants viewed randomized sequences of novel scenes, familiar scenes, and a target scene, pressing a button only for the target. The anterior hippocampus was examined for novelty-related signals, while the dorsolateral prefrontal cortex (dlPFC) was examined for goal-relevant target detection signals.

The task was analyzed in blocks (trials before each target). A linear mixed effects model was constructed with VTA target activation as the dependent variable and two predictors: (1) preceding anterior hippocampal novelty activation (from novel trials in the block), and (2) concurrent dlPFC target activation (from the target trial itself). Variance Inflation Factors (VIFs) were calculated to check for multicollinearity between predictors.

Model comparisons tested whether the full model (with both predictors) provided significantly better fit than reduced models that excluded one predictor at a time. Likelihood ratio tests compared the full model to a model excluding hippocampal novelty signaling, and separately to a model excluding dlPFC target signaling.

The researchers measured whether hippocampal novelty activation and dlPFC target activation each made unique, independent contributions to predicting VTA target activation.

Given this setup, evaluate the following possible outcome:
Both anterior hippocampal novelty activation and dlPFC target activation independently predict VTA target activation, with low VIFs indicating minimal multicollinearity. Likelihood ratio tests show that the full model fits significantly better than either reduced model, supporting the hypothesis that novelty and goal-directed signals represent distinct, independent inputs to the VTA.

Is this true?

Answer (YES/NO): YES